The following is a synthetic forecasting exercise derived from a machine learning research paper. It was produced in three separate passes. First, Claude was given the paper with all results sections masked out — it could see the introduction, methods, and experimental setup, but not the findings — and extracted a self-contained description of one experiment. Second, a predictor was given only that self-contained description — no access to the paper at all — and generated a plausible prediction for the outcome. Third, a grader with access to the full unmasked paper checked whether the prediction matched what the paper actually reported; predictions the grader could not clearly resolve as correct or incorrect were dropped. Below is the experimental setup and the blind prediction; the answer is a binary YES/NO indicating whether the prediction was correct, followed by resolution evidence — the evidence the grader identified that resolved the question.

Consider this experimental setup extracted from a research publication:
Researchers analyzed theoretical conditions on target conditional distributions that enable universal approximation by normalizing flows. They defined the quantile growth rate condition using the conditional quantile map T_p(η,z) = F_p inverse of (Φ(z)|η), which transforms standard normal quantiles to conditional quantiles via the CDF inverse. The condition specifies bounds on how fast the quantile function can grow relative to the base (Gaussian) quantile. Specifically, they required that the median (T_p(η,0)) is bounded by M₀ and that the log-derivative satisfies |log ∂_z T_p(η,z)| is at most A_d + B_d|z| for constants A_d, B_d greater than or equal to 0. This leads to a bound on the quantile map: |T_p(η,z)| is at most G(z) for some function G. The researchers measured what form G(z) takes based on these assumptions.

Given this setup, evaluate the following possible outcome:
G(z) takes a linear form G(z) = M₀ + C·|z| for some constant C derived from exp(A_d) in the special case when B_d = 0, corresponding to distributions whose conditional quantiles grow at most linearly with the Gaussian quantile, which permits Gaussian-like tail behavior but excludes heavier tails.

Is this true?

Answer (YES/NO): YES